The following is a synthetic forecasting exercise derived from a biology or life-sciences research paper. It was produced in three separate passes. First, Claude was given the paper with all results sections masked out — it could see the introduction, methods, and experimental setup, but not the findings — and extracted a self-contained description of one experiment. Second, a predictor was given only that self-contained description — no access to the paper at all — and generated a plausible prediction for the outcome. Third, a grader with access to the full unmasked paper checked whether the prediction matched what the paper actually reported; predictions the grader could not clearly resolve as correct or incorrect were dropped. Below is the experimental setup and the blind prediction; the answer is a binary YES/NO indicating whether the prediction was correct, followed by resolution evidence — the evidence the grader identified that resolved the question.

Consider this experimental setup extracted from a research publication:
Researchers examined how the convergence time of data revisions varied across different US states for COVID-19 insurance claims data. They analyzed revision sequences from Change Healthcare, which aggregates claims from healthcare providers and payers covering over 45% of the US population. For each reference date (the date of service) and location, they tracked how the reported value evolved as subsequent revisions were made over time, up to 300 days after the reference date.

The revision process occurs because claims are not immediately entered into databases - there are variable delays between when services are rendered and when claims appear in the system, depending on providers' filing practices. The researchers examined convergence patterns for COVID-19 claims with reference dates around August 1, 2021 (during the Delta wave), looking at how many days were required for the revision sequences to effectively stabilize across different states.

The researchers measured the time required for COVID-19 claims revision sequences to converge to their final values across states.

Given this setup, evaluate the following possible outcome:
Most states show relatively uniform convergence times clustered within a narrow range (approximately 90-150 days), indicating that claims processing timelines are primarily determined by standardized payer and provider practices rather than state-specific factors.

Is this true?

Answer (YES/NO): NO